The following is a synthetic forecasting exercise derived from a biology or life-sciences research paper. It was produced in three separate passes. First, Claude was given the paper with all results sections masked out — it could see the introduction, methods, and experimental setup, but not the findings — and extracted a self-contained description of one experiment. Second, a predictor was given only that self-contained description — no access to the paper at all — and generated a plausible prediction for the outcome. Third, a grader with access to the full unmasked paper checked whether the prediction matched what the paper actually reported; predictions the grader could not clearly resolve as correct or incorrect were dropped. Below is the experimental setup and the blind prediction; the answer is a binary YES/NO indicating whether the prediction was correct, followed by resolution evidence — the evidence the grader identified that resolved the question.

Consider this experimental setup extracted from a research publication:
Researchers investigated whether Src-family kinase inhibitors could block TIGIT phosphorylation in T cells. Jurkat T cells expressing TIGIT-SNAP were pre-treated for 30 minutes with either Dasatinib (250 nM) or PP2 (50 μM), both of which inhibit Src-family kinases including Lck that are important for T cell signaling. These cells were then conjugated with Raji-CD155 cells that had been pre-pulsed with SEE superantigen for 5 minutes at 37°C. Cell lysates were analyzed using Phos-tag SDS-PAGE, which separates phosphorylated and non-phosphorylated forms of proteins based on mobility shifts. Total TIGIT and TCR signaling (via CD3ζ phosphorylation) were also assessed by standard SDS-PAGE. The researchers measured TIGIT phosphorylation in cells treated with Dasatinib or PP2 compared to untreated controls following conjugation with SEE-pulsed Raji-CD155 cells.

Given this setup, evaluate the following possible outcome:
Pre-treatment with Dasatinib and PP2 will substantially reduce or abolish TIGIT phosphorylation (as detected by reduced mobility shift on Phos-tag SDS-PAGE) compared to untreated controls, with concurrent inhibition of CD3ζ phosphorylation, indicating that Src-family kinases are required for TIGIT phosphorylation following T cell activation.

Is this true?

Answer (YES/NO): YES